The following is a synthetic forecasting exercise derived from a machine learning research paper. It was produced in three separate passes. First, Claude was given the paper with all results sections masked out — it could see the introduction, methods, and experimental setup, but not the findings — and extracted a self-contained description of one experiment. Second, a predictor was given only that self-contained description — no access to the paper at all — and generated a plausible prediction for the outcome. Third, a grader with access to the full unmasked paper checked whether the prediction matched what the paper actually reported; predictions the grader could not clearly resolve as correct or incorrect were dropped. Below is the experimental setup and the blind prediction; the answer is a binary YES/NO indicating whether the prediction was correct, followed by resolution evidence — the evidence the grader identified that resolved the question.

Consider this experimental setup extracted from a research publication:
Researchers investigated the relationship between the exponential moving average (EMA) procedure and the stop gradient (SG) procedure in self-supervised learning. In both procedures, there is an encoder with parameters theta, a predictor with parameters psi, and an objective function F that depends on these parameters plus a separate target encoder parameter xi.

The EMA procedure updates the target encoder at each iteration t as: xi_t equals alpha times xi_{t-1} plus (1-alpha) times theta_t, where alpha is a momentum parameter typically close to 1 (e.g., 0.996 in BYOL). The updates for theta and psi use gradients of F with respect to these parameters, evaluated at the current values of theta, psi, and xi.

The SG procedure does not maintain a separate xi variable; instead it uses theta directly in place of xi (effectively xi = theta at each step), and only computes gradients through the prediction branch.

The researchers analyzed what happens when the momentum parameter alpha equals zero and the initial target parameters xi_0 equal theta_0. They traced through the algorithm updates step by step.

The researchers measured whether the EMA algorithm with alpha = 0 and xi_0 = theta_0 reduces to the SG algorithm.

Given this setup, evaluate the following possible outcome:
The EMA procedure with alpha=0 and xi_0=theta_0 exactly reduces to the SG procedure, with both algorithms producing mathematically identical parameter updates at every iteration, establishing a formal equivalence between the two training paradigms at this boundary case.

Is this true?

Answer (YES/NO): YES